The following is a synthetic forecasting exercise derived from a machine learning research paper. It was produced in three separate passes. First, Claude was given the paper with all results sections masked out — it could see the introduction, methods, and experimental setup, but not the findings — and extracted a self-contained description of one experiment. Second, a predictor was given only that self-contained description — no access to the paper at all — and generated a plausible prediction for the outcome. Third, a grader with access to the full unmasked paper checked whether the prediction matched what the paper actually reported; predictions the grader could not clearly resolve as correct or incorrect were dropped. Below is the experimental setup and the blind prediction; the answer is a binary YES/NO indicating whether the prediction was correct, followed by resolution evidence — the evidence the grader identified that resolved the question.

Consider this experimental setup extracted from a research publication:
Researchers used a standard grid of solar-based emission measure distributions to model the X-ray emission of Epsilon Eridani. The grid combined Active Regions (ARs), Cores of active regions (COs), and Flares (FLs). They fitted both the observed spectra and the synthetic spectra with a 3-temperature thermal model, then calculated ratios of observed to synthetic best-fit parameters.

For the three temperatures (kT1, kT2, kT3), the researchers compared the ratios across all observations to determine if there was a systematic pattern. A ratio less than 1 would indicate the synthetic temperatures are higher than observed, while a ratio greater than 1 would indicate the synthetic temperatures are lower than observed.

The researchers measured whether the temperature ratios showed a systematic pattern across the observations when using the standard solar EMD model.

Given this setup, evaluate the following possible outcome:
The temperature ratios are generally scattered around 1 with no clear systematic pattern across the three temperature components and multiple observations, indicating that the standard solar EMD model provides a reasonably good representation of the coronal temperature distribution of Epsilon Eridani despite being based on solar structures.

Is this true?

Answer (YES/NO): NO